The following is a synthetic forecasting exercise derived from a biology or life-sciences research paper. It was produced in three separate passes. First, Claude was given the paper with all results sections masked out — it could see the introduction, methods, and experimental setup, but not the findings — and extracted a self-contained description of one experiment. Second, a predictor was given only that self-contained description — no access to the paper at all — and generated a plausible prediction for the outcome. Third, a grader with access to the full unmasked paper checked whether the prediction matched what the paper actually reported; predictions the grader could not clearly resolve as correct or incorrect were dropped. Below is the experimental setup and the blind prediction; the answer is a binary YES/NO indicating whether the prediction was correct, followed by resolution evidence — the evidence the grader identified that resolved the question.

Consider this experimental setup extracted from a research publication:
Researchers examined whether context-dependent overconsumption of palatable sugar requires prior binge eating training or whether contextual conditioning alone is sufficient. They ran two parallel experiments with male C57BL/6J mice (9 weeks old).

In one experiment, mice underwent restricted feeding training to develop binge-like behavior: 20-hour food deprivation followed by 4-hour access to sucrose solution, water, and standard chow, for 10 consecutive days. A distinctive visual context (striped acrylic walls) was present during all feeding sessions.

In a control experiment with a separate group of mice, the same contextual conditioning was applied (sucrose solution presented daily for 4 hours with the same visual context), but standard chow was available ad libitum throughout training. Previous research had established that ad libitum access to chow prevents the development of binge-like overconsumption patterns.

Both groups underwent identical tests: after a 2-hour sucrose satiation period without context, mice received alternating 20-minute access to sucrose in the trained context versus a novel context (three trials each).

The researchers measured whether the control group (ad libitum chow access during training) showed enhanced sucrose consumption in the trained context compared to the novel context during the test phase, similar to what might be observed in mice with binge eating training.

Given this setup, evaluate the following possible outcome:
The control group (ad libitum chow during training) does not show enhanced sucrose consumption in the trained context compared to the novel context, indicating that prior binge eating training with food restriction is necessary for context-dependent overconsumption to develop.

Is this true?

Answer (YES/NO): YES